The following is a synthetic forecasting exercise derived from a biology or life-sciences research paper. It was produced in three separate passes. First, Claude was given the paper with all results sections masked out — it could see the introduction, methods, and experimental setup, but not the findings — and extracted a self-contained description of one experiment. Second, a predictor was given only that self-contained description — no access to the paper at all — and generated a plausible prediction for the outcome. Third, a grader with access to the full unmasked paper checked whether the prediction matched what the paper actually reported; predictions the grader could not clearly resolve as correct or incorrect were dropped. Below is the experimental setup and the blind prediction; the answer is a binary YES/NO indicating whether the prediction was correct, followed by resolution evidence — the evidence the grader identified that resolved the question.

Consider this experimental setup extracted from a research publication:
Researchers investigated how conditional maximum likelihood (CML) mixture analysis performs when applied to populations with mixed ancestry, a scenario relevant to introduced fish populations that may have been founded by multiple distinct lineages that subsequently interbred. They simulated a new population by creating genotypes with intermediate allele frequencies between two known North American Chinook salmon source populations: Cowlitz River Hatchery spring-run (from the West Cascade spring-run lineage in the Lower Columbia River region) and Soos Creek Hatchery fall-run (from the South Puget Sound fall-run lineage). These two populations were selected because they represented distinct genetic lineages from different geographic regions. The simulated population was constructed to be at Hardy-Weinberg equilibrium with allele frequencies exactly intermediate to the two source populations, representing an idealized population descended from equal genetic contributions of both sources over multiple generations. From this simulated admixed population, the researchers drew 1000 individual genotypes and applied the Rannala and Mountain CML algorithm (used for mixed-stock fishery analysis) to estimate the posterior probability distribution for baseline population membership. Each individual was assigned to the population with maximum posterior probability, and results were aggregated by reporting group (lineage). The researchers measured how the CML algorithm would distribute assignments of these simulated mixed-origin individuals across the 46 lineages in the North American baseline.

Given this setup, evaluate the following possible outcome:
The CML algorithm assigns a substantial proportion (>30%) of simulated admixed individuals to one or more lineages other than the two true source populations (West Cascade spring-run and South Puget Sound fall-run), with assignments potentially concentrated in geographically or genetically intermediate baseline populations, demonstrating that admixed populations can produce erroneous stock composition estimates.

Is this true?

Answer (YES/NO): NO